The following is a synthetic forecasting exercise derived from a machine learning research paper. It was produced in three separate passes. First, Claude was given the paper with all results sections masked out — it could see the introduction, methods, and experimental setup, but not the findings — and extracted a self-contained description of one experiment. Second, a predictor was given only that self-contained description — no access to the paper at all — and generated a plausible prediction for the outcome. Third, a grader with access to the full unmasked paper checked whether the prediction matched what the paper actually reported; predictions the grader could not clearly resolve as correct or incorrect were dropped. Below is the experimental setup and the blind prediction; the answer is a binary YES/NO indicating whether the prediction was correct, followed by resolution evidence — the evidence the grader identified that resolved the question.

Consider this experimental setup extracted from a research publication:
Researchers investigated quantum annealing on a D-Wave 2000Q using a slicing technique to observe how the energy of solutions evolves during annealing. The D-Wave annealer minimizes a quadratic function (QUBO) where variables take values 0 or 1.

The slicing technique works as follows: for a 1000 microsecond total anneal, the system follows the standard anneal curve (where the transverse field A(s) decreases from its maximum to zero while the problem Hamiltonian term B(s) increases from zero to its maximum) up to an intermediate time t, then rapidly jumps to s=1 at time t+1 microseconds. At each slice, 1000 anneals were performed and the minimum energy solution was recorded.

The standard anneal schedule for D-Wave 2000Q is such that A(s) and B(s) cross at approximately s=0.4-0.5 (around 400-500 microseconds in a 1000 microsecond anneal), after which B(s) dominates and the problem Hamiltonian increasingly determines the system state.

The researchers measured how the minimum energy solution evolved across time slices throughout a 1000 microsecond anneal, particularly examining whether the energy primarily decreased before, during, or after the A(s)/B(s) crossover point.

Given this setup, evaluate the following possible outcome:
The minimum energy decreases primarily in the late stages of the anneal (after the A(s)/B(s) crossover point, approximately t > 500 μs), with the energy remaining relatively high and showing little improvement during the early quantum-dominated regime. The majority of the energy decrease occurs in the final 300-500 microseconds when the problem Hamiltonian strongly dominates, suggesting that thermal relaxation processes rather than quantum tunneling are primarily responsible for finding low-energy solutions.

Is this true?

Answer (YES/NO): NO